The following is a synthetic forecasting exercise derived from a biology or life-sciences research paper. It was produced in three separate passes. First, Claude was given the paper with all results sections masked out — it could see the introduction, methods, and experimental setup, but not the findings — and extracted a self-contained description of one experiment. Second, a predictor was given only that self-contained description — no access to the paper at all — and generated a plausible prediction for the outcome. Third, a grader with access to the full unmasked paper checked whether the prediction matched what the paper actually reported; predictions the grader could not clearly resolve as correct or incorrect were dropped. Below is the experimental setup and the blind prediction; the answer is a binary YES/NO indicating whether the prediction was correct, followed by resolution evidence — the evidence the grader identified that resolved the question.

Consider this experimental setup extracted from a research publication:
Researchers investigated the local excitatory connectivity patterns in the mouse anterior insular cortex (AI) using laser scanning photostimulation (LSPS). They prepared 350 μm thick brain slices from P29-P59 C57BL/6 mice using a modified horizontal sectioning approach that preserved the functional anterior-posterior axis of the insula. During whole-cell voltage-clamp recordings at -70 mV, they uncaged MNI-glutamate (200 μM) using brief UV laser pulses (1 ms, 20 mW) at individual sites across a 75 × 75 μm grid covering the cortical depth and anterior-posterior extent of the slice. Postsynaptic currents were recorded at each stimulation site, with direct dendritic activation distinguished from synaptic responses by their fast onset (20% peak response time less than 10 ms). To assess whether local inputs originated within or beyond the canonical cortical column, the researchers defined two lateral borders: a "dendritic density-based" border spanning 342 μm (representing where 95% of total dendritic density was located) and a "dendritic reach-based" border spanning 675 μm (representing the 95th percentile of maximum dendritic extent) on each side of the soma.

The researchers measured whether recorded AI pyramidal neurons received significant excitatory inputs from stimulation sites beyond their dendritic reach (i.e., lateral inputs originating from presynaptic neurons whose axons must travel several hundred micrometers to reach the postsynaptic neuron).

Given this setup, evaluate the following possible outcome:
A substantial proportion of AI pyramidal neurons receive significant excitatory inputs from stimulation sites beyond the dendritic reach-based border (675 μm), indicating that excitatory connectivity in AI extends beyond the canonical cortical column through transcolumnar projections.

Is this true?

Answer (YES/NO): YES